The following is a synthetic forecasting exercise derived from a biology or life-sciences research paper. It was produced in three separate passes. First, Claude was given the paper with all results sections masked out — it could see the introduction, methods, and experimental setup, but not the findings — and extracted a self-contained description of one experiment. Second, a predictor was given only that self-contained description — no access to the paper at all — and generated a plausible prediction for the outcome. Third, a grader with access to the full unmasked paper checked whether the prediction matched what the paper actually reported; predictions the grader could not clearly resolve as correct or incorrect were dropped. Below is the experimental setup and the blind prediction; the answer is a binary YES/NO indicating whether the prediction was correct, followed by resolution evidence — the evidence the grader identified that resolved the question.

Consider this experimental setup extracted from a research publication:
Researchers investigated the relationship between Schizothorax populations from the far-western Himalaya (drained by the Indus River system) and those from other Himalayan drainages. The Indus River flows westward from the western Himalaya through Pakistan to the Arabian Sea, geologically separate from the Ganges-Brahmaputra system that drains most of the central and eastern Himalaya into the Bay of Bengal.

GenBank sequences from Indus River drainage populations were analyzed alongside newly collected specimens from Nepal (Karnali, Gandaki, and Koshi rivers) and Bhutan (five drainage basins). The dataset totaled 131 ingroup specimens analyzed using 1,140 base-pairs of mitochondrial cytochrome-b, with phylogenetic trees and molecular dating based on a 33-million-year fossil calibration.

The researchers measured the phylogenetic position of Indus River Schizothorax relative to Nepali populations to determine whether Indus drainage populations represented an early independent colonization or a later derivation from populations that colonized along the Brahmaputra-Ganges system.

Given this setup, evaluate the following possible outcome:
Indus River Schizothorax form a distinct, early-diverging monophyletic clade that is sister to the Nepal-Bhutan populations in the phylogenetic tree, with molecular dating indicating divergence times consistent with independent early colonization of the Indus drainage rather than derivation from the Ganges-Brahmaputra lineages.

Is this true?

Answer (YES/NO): NO